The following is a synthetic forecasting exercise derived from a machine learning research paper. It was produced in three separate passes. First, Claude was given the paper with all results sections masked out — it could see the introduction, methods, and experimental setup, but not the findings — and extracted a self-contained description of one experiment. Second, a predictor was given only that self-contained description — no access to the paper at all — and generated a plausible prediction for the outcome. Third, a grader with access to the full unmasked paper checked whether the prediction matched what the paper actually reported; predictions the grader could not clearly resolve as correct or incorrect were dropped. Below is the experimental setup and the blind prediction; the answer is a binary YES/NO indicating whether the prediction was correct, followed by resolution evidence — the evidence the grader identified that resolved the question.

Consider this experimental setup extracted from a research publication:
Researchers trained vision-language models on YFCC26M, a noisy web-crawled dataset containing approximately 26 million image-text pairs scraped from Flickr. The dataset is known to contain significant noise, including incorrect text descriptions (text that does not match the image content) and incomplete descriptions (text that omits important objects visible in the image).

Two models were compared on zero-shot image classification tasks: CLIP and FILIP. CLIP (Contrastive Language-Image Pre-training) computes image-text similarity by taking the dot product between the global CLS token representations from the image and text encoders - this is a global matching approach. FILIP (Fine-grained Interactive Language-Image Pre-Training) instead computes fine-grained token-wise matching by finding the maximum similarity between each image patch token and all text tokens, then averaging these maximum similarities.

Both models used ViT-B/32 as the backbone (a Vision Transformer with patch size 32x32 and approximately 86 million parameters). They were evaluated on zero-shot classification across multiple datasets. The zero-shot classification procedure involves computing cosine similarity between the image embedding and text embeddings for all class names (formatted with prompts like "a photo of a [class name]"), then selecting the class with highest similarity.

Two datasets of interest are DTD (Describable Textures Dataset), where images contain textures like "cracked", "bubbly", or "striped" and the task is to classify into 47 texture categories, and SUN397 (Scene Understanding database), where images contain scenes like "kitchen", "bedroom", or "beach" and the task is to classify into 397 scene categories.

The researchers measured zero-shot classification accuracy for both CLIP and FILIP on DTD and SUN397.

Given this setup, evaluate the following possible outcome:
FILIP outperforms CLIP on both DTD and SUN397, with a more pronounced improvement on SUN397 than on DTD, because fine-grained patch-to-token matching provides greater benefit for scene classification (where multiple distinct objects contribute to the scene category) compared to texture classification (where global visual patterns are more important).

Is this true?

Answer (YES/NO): NO